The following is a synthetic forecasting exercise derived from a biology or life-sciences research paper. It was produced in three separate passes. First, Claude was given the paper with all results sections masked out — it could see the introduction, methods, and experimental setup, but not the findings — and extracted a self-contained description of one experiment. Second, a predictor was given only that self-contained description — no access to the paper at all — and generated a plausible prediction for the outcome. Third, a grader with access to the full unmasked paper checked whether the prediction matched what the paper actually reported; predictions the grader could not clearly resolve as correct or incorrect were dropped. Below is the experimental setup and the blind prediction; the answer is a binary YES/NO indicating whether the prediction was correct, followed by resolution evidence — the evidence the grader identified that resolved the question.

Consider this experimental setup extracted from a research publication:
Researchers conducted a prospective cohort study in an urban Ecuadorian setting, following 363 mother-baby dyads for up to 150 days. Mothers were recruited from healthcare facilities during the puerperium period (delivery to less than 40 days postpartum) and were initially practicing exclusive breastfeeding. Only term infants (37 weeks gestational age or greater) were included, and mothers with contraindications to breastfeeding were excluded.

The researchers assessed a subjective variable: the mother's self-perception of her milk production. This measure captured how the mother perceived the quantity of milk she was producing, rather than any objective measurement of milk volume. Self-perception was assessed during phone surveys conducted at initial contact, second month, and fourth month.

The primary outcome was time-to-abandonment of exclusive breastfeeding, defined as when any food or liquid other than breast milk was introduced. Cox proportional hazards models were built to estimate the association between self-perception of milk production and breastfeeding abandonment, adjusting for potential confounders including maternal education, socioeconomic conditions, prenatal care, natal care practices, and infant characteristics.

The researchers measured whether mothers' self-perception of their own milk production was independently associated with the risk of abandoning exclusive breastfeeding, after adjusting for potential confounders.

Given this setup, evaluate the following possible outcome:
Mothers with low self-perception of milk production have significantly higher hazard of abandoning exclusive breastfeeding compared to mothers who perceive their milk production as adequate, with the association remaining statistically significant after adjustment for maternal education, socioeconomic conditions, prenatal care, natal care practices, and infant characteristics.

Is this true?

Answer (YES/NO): YES